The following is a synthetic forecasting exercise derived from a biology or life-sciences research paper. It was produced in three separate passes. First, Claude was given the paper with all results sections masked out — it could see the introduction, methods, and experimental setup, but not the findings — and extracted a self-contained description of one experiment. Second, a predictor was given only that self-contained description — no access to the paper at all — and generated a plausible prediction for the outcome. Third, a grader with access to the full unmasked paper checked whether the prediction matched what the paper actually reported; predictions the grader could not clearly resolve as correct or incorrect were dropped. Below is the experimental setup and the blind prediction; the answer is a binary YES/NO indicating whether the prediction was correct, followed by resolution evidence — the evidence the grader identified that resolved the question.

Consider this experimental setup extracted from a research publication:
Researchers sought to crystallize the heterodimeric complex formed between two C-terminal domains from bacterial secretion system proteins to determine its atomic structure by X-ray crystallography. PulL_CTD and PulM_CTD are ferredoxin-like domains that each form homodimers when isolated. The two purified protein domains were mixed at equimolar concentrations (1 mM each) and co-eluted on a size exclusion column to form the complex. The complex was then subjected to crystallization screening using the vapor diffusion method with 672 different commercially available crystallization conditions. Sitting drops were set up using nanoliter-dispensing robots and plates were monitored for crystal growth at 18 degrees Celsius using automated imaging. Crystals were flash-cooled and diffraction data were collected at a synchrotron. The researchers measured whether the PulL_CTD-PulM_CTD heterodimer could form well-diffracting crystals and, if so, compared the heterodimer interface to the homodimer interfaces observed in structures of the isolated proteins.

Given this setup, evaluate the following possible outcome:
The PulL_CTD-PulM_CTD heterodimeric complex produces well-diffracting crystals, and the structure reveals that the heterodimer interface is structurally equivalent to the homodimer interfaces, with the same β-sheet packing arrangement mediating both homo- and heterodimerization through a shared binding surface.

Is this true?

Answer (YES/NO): YES